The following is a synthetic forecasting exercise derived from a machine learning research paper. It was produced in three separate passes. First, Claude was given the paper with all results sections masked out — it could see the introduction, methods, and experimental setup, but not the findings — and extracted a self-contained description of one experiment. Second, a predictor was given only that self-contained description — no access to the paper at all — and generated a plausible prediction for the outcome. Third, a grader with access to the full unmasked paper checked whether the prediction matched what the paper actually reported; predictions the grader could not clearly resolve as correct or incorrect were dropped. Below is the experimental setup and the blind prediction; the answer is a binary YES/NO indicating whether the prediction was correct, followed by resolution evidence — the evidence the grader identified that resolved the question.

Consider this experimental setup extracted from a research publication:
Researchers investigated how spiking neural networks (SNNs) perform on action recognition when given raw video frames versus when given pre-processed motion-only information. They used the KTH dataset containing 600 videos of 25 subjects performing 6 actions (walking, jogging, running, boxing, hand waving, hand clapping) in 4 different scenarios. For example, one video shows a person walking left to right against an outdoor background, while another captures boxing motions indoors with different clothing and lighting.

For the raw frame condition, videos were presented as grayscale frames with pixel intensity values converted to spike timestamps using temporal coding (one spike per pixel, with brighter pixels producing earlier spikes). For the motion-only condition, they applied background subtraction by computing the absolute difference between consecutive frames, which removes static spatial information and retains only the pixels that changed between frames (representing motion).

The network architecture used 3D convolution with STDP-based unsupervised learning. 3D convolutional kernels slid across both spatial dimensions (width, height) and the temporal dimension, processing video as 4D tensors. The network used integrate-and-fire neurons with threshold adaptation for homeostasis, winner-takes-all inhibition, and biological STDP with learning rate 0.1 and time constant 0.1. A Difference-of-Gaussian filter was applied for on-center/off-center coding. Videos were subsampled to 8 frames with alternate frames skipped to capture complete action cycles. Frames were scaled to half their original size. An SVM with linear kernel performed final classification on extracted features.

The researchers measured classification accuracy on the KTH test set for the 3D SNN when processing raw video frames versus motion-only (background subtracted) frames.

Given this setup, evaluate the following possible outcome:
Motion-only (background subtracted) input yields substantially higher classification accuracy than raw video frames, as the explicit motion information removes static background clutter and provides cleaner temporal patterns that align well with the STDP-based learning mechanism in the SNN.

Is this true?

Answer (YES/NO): YES